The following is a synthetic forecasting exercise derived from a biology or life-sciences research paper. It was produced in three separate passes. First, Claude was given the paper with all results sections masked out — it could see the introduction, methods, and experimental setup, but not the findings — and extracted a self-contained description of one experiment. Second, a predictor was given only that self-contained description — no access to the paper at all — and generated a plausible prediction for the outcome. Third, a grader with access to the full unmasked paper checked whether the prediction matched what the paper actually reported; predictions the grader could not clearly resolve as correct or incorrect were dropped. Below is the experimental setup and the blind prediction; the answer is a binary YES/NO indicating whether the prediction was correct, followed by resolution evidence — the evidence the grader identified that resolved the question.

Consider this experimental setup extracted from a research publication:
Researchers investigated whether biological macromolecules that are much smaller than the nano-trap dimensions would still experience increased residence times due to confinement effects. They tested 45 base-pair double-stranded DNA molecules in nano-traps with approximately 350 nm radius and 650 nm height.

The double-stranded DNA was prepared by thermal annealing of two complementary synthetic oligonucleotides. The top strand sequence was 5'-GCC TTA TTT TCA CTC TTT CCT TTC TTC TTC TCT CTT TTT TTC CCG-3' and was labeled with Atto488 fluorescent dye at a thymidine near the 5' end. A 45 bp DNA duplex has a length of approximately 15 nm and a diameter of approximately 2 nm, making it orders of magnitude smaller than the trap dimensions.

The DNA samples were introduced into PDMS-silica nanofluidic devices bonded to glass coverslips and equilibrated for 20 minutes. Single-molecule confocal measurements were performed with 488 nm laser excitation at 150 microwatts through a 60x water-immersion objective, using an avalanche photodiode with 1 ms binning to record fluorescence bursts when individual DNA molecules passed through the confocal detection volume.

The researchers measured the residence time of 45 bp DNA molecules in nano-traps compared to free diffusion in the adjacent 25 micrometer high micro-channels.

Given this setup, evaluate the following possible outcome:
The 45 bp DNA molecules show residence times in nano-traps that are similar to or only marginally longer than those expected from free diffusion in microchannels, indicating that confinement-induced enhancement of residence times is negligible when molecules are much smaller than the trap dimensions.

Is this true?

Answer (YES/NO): NO